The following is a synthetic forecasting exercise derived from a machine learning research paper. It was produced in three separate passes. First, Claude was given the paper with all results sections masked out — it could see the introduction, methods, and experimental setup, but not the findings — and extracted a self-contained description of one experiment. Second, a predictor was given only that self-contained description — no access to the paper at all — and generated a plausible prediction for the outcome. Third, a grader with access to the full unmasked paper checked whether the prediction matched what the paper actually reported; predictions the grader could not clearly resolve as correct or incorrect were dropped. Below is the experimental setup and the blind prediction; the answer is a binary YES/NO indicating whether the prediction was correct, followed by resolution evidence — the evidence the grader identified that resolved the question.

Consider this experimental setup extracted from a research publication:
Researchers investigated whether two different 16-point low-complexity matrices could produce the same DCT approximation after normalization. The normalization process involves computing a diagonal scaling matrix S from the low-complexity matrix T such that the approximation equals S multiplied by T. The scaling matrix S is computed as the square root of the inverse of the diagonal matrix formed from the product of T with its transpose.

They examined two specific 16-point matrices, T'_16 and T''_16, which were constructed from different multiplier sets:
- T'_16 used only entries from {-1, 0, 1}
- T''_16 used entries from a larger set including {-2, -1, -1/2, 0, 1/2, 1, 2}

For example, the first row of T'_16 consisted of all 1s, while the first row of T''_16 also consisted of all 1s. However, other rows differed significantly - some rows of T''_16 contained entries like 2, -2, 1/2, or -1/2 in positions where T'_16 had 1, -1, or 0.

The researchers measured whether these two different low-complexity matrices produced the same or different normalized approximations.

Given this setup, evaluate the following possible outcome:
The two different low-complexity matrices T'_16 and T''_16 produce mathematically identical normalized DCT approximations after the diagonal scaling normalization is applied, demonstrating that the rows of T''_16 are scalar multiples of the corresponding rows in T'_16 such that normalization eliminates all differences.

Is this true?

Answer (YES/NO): YES